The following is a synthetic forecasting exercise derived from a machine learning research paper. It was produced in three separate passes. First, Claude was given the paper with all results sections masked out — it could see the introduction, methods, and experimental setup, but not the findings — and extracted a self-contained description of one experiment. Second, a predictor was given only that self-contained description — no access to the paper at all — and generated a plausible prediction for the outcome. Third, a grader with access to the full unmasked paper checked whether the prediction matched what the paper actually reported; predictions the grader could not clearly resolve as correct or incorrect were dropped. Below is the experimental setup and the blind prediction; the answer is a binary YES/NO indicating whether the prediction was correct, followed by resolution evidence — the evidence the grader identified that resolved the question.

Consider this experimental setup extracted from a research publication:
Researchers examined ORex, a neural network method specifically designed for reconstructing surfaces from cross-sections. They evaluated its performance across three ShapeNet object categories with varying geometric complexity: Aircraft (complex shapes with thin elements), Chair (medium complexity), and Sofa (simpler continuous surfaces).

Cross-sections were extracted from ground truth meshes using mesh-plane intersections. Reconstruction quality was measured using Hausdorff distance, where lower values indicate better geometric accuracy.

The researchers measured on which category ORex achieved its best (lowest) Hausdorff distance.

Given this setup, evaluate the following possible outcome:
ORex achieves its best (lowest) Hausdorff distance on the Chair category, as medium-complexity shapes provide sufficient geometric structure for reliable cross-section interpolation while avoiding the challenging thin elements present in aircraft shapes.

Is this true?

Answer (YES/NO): NO